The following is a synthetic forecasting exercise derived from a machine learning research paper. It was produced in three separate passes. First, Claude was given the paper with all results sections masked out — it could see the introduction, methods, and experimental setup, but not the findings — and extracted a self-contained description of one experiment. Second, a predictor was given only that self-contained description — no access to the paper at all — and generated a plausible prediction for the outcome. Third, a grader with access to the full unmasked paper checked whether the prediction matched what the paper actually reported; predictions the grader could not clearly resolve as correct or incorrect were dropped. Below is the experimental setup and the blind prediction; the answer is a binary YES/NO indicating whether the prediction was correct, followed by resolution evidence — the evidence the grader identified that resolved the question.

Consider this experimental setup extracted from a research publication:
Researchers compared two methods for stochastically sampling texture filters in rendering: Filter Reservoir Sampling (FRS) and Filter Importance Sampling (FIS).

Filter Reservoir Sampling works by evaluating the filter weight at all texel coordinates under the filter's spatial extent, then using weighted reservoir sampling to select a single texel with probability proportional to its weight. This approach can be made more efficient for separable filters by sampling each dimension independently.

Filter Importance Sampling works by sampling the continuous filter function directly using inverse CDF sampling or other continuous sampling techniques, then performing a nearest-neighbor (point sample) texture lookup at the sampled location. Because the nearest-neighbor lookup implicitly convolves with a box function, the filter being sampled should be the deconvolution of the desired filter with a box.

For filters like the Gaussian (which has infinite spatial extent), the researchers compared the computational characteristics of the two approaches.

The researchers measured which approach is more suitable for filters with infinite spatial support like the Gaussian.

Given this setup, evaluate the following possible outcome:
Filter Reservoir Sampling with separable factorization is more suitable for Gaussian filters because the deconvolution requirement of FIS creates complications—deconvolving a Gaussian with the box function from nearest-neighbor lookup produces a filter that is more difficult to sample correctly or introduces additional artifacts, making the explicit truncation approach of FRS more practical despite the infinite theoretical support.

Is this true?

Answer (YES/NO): NO